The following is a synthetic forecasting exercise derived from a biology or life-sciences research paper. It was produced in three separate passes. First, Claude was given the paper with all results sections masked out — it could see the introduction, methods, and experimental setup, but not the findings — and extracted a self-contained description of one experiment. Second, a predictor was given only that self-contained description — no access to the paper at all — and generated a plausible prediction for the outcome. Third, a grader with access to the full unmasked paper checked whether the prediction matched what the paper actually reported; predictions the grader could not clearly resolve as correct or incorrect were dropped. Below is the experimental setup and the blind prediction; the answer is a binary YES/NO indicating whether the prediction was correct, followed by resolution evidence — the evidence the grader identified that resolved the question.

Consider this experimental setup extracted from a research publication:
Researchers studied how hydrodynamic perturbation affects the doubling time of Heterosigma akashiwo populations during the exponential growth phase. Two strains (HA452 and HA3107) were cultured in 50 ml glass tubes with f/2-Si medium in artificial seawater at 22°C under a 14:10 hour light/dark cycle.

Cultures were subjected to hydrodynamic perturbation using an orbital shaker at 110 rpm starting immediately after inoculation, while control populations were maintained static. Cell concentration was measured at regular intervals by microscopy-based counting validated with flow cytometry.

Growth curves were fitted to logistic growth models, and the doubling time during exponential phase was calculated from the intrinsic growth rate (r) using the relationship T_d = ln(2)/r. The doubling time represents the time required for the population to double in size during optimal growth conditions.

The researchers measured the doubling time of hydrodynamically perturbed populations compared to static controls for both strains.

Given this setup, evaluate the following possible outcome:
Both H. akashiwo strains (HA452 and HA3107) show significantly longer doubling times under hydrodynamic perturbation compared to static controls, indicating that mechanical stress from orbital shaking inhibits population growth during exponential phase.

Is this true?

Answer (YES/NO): NO